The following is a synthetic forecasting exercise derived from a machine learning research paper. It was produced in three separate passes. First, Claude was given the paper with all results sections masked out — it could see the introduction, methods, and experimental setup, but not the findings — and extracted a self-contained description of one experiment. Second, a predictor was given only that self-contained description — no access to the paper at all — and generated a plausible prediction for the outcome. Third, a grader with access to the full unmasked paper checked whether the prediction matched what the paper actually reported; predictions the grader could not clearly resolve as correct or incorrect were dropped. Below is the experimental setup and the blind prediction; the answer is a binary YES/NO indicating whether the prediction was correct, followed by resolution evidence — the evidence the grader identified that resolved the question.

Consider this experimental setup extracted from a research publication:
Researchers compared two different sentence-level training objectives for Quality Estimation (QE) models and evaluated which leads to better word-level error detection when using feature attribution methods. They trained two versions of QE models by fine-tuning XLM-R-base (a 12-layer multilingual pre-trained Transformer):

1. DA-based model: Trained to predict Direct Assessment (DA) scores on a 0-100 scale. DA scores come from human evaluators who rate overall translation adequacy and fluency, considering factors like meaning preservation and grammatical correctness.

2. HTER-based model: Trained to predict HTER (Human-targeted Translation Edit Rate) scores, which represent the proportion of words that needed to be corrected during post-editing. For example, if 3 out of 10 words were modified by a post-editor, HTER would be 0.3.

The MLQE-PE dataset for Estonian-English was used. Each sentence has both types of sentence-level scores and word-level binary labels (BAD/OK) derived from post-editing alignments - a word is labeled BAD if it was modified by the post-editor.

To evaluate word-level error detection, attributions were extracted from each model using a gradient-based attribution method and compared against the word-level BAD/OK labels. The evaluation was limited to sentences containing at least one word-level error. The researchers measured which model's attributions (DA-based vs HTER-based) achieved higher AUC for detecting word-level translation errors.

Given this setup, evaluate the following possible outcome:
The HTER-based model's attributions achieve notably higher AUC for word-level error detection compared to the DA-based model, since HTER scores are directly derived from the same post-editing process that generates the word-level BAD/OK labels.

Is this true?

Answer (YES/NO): NO